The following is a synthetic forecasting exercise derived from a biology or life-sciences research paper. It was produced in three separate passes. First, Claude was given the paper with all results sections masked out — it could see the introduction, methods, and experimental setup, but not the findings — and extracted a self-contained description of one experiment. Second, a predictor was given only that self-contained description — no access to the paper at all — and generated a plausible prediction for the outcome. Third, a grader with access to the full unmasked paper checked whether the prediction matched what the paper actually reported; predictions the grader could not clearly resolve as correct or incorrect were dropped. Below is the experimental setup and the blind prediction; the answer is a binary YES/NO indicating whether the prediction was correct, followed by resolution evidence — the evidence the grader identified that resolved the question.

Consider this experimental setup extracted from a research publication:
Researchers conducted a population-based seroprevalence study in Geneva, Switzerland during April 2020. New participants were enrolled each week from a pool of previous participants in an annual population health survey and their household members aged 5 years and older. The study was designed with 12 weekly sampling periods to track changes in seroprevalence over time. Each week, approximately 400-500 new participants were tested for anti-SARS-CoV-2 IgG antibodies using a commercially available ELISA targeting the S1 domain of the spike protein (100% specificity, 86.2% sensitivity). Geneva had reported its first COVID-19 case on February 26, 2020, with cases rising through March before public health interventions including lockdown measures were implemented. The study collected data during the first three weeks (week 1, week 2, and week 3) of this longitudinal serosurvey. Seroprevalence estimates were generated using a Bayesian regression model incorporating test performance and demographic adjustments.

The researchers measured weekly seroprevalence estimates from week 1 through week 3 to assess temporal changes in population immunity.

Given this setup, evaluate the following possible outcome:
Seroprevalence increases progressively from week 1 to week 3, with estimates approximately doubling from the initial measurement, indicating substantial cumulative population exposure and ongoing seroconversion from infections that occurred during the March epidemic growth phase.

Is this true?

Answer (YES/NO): YES